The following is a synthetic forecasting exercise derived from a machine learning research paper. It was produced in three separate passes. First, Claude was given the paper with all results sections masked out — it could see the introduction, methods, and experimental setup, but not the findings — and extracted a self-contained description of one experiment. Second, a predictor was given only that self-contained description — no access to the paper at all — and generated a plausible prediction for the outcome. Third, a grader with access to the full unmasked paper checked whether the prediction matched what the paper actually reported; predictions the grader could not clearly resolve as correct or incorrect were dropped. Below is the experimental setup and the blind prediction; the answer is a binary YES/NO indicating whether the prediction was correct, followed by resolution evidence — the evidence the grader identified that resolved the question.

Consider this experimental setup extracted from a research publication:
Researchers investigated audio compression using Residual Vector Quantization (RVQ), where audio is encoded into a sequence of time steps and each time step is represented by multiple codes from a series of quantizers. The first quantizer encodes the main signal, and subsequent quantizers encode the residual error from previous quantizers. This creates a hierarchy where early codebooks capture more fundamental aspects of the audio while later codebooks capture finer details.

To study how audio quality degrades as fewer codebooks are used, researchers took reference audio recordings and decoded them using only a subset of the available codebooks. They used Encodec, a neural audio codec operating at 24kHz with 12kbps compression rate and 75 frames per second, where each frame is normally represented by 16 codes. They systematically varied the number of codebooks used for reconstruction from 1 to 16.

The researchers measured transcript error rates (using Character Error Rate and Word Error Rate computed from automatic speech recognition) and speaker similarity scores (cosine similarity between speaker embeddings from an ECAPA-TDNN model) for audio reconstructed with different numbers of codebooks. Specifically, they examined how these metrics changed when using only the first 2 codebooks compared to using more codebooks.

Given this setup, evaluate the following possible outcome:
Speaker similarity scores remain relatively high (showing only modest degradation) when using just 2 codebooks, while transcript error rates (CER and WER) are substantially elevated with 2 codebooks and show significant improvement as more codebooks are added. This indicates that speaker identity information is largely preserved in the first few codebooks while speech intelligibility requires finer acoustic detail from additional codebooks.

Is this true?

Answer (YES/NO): NO